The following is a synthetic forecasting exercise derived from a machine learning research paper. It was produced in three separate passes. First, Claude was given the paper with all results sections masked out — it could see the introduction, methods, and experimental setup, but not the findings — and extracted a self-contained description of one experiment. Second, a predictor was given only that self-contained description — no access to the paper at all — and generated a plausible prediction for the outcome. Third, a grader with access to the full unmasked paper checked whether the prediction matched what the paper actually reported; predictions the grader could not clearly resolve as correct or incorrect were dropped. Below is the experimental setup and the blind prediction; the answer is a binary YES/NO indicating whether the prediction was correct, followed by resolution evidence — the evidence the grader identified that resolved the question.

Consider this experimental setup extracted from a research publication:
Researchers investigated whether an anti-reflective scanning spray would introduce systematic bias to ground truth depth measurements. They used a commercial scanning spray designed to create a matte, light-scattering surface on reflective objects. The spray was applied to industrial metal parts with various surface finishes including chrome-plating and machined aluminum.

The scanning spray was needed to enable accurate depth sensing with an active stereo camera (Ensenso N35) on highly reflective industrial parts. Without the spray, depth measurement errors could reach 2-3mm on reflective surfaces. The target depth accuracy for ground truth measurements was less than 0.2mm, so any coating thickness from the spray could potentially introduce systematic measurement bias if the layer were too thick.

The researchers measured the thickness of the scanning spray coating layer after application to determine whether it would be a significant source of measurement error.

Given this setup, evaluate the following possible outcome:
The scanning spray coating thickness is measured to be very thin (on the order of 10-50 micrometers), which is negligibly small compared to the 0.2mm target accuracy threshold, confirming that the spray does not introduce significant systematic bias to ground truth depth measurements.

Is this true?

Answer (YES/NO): YES